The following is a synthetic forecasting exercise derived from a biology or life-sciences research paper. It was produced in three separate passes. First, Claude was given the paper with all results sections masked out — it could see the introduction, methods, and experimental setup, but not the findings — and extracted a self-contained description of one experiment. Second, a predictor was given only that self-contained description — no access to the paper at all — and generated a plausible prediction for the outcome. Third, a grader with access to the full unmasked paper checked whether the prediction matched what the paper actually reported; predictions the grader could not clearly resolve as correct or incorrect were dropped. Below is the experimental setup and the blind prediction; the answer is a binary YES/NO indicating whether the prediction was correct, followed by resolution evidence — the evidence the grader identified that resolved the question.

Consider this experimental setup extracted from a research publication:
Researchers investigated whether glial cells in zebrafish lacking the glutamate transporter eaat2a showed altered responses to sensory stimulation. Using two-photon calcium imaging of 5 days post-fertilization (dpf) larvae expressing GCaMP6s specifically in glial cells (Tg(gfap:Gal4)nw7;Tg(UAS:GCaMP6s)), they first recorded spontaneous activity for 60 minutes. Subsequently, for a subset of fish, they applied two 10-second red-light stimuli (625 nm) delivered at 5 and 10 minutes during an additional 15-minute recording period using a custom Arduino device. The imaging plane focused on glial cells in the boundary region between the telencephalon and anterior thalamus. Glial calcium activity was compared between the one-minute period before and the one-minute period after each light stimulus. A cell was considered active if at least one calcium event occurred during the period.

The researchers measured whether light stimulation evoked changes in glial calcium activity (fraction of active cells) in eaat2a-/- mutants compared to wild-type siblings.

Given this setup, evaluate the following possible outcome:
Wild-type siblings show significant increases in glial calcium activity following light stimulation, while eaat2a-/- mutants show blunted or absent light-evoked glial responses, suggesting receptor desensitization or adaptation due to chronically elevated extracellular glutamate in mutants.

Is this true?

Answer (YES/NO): NO